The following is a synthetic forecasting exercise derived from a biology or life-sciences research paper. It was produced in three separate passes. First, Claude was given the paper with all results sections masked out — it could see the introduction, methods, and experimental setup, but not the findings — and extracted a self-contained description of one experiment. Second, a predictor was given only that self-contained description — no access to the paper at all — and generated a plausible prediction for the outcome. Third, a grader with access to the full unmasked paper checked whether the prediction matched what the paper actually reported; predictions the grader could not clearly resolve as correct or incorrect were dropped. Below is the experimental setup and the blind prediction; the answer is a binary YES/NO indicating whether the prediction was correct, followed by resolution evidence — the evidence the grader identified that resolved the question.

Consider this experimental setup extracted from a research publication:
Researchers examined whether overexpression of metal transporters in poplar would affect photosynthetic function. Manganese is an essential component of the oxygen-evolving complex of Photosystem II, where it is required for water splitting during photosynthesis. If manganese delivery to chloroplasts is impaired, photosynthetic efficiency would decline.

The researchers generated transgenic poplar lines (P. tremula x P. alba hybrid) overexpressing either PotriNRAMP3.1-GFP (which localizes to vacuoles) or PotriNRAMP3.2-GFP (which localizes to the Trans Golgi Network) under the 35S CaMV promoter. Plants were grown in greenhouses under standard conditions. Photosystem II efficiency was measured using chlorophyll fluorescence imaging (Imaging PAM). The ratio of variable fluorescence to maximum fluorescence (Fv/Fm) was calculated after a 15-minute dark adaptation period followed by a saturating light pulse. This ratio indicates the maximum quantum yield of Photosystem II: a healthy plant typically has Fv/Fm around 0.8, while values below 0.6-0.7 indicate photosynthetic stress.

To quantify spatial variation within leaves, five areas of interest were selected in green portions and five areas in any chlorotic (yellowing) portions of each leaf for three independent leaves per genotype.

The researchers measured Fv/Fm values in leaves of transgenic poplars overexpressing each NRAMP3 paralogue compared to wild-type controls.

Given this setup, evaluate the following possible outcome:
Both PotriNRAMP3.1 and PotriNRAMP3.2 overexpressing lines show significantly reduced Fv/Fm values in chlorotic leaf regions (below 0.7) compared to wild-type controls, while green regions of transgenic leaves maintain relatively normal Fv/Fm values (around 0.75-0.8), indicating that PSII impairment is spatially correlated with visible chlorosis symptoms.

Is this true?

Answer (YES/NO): NO